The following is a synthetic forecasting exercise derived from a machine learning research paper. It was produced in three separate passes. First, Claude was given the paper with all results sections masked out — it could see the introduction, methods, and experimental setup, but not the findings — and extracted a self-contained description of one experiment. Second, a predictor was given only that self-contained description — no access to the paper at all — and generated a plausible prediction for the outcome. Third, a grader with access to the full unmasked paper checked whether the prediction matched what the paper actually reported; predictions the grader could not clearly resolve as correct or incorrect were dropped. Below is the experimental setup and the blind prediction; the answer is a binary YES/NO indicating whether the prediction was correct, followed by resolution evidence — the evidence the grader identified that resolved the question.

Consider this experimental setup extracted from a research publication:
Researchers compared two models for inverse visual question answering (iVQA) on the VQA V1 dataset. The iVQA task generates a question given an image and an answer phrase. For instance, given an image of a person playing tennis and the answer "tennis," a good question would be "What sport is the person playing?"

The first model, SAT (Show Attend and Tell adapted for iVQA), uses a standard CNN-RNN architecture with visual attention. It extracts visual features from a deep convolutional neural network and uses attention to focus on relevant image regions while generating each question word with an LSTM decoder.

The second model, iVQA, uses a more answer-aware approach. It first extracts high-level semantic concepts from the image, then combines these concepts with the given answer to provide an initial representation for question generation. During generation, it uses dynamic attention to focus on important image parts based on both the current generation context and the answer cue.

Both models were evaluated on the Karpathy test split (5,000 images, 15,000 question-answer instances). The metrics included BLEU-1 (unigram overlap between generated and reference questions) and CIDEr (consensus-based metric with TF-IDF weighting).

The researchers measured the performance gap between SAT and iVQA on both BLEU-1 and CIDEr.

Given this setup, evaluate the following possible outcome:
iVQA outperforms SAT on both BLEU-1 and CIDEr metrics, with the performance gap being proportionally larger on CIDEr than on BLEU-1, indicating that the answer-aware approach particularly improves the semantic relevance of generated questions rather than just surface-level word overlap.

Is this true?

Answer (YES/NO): YES